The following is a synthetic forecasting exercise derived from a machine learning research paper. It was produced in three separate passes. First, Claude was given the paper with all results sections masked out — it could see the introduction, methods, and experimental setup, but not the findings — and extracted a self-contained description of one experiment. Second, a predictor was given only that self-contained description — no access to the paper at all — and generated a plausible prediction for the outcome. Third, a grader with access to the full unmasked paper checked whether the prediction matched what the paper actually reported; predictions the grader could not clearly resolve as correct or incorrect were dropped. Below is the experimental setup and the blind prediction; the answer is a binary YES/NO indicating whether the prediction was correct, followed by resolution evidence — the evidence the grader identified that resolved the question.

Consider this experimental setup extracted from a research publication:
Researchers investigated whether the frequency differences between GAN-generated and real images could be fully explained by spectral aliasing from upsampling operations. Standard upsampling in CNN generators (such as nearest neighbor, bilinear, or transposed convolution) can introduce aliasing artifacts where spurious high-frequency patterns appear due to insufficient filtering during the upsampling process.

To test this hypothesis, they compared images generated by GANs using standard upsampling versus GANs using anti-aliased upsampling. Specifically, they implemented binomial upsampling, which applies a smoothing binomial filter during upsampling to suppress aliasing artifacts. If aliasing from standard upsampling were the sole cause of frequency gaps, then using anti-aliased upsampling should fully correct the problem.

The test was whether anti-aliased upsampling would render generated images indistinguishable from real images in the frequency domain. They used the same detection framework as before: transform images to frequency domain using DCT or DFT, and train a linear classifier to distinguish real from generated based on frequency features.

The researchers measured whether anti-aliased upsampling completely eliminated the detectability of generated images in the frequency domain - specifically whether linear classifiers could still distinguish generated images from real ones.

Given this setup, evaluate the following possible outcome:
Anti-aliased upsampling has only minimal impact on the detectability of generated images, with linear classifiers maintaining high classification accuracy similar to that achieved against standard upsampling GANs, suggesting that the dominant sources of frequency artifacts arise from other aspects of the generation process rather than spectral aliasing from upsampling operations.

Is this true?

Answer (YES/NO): YES